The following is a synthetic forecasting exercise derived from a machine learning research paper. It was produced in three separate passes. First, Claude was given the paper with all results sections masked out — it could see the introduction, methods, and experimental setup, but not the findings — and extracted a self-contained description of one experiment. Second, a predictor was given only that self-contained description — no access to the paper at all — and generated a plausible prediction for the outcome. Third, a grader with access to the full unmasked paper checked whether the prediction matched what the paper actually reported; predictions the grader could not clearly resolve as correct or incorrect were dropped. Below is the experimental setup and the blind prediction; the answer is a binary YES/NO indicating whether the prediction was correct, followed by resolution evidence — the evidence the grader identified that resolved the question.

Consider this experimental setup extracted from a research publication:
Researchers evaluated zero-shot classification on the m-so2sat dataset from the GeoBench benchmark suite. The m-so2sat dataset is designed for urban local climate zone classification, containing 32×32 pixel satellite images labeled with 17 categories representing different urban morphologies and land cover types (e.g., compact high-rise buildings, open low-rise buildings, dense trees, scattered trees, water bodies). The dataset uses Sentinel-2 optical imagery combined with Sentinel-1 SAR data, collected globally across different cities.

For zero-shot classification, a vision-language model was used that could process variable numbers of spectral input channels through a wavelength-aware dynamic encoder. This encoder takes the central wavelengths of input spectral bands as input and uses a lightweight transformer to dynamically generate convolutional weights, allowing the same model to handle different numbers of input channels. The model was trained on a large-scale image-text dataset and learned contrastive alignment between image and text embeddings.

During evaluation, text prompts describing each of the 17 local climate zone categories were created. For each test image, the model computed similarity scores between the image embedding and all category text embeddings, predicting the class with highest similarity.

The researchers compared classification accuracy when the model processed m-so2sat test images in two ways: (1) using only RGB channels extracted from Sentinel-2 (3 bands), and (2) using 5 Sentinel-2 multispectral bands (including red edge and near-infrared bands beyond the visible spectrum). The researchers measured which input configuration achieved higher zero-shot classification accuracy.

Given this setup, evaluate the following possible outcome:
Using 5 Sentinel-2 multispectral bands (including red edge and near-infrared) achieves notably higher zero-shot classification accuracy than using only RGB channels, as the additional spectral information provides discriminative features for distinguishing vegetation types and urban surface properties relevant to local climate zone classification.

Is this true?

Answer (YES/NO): NO